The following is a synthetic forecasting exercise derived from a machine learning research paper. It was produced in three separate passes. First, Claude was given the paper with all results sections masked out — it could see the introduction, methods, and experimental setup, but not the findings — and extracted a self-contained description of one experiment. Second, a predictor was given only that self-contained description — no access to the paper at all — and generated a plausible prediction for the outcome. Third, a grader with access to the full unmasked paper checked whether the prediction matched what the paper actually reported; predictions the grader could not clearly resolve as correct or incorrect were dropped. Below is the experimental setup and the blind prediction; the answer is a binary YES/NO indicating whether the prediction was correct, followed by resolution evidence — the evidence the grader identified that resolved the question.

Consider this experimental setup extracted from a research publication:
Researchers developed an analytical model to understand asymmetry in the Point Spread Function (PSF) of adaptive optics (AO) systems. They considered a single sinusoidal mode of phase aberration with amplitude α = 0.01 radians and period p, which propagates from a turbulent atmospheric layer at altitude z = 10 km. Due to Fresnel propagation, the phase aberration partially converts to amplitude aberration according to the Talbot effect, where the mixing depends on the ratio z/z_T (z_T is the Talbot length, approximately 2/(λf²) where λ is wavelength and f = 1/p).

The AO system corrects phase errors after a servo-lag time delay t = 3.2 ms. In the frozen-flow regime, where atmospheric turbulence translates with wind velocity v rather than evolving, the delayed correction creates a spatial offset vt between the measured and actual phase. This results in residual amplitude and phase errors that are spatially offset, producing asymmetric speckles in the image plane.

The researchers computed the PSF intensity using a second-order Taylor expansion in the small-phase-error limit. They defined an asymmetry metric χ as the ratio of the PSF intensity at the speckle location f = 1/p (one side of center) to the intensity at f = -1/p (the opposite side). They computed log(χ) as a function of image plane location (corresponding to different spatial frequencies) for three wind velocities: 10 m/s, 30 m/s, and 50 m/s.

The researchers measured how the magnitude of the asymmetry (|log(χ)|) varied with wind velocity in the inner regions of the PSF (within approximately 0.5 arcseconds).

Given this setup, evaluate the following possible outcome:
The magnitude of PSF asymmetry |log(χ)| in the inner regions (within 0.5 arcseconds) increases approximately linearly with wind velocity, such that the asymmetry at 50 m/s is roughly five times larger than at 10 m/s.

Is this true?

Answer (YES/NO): NO